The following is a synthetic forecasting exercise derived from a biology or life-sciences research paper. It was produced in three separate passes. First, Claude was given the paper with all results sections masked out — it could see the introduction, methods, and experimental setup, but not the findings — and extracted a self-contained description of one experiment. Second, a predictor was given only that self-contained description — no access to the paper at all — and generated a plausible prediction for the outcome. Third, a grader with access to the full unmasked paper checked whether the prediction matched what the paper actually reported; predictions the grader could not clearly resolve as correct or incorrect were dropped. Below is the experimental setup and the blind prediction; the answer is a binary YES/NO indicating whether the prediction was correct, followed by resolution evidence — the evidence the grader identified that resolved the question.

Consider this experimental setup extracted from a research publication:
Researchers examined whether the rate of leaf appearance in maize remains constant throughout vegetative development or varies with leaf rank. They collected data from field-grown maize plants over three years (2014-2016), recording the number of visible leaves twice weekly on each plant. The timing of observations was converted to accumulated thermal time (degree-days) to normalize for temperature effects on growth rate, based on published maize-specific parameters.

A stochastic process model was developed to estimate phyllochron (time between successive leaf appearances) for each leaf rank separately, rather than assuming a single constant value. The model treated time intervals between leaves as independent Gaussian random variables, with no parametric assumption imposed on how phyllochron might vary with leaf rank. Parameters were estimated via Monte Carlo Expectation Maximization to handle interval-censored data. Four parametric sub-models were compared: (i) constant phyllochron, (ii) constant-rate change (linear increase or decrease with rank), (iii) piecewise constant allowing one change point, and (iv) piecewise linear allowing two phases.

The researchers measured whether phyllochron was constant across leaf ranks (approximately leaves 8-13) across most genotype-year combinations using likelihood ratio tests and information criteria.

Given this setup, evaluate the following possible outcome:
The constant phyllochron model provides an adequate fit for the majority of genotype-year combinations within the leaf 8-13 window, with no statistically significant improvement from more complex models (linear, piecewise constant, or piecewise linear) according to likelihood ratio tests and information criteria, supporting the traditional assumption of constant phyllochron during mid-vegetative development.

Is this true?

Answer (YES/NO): NO